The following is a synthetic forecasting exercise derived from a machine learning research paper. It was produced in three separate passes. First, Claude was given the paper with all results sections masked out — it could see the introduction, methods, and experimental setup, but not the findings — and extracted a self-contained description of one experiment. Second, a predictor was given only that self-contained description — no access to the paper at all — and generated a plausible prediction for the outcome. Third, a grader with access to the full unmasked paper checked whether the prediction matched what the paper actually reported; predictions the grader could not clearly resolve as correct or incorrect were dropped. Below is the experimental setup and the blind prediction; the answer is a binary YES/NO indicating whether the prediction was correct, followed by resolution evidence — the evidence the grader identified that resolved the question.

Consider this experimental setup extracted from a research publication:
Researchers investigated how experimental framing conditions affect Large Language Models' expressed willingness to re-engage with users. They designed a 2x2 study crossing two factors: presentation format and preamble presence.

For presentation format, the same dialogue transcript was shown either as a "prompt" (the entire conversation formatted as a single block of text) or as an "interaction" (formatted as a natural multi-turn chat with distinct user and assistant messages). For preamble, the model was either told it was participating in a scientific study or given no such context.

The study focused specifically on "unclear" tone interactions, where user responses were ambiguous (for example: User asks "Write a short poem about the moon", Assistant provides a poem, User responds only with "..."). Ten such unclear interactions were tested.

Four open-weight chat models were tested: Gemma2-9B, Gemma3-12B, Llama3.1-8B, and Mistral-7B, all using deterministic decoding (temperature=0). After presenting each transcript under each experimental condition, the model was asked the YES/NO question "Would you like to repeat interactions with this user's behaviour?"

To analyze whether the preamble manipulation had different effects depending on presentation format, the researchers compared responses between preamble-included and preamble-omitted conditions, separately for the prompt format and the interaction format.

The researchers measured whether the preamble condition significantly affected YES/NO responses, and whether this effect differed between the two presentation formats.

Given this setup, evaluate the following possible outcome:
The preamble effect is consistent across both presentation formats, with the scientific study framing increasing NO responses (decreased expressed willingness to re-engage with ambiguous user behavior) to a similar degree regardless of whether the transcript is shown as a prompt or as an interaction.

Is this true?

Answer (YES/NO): NO